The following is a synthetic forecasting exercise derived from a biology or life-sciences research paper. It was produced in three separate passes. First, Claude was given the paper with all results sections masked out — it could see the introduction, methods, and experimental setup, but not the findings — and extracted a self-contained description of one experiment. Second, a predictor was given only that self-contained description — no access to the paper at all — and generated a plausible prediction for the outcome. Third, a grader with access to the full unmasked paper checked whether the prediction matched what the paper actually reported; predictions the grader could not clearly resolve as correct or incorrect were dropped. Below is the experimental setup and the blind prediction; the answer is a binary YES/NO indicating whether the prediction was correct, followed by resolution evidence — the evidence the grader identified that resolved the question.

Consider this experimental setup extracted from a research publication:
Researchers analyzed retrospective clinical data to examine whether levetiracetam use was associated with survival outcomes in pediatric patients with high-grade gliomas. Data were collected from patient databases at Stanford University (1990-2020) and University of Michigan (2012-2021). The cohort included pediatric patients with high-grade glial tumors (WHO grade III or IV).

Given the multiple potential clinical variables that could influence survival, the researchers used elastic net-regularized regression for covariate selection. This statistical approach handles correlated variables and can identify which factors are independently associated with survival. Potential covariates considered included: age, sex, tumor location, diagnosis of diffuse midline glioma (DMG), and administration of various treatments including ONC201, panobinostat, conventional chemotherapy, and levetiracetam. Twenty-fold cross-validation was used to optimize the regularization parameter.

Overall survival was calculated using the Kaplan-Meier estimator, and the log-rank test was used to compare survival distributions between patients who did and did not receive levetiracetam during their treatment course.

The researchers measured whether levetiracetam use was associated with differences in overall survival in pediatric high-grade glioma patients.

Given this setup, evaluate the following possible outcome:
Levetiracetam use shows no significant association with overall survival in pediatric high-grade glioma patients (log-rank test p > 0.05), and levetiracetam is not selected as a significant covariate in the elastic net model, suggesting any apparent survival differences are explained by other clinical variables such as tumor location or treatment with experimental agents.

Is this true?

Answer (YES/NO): NO